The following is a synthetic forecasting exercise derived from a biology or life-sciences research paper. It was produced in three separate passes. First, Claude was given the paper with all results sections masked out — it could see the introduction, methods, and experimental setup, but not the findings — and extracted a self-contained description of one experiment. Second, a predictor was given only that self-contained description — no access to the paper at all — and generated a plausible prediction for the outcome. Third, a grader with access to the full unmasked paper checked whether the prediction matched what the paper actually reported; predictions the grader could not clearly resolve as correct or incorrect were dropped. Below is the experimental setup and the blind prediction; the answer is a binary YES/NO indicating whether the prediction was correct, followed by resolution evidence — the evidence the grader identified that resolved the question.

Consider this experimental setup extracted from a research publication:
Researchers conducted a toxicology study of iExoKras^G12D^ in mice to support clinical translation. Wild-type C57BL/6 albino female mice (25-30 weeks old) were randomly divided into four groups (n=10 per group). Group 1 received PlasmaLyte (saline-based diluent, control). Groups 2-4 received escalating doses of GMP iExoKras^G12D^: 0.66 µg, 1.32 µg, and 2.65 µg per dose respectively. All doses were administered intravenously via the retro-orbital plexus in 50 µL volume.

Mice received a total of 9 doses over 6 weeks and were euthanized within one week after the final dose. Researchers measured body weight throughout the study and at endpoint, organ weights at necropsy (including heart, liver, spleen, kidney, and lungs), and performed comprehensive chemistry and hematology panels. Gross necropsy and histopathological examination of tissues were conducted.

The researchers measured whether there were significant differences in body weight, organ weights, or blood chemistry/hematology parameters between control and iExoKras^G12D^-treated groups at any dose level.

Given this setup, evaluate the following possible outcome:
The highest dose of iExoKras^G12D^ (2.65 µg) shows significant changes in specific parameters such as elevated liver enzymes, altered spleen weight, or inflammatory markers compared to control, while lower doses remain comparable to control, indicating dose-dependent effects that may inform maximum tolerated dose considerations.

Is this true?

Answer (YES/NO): NO